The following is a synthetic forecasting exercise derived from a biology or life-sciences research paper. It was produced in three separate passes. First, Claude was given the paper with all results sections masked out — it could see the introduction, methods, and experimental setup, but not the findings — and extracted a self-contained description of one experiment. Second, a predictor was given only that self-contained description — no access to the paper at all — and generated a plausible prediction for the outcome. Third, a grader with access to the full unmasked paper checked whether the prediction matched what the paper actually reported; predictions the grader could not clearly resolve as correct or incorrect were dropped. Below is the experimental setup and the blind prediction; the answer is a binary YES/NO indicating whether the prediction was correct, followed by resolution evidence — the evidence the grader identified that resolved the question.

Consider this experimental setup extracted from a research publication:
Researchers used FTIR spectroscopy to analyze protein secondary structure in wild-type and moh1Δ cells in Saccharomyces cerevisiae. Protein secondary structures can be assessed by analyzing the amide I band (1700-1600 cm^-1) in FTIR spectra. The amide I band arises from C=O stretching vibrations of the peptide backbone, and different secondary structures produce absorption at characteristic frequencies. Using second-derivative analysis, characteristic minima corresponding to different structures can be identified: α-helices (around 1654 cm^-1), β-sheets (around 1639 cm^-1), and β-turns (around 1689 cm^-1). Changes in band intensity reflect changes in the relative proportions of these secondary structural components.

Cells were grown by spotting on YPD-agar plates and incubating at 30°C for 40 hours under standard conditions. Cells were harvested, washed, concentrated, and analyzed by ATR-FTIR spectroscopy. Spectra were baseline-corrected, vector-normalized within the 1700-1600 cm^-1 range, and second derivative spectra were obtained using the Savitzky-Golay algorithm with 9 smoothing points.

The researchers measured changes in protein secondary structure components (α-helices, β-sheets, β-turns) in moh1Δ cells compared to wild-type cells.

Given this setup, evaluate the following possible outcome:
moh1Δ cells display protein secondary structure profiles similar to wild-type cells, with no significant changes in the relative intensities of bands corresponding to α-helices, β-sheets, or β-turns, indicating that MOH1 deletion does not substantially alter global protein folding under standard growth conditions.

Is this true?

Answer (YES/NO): NO